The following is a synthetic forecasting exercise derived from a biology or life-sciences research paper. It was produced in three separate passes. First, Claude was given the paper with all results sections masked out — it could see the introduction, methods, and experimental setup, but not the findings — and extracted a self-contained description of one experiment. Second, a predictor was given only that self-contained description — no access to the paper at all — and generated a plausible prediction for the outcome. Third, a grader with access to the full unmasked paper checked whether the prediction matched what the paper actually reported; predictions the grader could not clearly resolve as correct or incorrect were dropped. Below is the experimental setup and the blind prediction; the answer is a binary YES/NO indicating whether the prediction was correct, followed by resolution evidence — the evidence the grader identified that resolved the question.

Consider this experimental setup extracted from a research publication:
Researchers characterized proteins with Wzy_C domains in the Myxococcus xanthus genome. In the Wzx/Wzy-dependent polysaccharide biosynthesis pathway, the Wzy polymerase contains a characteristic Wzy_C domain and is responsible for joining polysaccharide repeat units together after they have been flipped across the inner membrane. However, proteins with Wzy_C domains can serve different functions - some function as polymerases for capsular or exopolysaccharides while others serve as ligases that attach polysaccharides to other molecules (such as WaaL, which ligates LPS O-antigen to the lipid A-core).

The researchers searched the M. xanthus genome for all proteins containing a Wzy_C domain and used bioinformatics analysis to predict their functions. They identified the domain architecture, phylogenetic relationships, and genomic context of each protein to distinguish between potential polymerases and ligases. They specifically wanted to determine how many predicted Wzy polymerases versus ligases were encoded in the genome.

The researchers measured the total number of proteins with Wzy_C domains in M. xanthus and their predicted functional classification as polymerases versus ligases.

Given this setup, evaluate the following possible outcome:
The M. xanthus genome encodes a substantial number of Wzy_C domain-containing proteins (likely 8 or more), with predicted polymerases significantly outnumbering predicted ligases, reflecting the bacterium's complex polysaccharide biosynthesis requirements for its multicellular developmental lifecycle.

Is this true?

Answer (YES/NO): NO